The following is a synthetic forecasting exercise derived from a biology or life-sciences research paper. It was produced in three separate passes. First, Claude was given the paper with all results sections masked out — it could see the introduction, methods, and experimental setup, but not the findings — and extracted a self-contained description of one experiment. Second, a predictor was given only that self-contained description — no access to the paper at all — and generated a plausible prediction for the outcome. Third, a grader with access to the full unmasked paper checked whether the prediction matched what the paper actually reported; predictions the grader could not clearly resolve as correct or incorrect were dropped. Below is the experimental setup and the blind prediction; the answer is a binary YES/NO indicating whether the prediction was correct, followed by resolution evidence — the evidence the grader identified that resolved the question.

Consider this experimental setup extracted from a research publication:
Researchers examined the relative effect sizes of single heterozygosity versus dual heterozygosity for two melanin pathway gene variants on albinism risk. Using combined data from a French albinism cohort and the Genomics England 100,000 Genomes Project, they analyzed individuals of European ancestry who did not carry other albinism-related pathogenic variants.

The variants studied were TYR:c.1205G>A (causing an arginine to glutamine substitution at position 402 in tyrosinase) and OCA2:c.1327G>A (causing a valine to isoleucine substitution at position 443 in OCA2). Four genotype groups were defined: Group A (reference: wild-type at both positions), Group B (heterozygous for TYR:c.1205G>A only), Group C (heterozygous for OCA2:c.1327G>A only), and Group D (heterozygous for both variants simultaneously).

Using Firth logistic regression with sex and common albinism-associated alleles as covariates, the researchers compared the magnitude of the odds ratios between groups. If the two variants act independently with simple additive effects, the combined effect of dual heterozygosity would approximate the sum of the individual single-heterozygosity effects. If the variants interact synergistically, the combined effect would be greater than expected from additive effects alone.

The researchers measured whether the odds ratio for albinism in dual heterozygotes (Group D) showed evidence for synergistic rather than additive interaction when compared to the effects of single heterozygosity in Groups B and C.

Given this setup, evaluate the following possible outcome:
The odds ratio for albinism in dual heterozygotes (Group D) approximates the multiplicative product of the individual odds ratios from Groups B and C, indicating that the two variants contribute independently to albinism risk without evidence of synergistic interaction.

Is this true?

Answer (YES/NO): NO